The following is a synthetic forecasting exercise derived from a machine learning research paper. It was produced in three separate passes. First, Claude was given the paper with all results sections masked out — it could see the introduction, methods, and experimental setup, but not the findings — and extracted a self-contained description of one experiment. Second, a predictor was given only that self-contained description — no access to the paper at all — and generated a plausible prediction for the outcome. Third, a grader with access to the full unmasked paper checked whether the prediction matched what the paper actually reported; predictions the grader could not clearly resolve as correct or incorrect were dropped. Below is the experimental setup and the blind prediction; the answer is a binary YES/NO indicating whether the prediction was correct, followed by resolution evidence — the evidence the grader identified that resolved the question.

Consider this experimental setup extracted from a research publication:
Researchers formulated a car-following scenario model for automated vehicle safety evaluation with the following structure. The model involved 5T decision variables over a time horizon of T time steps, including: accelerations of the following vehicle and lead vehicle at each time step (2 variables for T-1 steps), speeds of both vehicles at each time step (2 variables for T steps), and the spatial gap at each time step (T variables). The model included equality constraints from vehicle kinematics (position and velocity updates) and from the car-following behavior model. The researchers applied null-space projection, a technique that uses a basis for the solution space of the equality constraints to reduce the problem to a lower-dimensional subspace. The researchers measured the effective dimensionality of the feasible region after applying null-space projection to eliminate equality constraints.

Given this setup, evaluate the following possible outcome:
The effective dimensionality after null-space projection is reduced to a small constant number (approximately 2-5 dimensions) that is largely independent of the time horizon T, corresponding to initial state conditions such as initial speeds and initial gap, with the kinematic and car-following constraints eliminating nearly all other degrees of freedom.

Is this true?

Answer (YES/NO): NO